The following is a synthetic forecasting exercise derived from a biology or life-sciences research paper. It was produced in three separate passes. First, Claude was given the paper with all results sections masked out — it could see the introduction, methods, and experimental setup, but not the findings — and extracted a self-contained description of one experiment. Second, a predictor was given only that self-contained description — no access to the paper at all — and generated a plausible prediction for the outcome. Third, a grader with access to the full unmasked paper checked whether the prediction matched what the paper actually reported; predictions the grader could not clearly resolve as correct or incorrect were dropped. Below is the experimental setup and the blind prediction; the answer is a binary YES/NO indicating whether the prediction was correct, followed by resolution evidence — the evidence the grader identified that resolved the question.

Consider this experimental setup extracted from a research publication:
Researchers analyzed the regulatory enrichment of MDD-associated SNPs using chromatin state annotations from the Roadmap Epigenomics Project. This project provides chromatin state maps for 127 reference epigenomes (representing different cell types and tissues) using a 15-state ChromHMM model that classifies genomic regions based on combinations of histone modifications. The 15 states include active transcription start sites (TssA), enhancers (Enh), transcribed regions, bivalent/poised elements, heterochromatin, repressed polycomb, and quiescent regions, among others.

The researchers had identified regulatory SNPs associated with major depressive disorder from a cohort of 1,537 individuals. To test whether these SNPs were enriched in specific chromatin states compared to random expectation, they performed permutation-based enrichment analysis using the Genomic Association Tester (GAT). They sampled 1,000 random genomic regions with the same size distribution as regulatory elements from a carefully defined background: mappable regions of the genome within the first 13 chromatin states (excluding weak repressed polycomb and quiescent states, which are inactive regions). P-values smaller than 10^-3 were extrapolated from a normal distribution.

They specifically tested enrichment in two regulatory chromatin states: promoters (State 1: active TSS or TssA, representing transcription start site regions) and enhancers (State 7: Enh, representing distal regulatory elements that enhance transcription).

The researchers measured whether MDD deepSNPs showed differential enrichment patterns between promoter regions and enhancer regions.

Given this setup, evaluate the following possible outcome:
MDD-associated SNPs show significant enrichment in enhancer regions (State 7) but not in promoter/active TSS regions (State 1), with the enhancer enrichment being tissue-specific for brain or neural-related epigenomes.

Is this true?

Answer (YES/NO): NO